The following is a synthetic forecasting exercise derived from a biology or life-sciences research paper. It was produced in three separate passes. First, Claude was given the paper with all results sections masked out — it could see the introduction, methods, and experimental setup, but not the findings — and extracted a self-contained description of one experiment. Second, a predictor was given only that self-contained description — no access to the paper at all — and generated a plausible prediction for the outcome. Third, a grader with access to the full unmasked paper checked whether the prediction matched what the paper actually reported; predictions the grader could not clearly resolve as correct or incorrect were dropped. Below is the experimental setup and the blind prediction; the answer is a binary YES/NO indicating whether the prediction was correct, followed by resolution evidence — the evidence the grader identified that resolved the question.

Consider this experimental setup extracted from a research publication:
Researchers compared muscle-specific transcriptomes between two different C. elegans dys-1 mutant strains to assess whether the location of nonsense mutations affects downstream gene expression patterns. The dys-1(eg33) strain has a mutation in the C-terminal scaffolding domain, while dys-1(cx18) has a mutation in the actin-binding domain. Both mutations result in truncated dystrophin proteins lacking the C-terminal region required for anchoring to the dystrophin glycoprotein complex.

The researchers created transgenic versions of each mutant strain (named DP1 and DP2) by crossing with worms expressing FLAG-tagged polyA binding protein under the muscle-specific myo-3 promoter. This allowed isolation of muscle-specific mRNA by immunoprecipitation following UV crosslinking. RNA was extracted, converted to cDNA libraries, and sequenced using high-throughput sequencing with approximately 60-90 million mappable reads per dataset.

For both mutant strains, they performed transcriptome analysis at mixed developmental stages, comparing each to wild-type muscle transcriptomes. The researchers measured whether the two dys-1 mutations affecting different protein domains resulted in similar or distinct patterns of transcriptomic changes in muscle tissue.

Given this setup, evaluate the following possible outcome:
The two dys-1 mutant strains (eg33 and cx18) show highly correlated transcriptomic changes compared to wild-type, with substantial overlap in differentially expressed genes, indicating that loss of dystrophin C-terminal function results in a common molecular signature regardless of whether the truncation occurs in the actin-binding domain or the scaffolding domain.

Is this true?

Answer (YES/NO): YES